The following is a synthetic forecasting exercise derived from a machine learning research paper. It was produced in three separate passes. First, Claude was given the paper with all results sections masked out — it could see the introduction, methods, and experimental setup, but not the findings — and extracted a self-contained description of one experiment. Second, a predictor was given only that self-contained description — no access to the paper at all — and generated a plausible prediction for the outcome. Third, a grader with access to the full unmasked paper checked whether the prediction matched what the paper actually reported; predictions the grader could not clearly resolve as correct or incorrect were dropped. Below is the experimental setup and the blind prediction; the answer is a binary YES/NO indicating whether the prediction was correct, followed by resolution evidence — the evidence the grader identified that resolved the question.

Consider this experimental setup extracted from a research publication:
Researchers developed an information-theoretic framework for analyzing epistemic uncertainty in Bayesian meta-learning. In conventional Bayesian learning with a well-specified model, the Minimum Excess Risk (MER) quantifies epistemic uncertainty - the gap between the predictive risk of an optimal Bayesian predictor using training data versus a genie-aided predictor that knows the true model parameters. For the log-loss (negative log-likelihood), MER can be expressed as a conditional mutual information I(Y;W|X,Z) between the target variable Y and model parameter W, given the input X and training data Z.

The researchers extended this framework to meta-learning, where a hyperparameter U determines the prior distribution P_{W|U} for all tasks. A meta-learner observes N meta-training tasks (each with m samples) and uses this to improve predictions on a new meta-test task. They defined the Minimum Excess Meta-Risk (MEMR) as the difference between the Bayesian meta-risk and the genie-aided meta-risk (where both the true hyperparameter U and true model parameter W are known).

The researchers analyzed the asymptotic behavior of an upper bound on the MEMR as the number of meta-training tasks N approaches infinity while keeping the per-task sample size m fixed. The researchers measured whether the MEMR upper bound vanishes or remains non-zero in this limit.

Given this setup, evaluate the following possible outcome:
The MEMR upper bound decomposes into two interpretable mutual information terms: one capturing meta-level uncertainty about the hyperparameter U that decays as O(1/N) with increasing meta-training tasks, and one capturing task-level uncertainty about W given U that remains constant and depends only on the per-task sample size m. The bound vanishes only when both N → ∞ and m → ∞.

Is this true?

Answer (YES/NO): NO